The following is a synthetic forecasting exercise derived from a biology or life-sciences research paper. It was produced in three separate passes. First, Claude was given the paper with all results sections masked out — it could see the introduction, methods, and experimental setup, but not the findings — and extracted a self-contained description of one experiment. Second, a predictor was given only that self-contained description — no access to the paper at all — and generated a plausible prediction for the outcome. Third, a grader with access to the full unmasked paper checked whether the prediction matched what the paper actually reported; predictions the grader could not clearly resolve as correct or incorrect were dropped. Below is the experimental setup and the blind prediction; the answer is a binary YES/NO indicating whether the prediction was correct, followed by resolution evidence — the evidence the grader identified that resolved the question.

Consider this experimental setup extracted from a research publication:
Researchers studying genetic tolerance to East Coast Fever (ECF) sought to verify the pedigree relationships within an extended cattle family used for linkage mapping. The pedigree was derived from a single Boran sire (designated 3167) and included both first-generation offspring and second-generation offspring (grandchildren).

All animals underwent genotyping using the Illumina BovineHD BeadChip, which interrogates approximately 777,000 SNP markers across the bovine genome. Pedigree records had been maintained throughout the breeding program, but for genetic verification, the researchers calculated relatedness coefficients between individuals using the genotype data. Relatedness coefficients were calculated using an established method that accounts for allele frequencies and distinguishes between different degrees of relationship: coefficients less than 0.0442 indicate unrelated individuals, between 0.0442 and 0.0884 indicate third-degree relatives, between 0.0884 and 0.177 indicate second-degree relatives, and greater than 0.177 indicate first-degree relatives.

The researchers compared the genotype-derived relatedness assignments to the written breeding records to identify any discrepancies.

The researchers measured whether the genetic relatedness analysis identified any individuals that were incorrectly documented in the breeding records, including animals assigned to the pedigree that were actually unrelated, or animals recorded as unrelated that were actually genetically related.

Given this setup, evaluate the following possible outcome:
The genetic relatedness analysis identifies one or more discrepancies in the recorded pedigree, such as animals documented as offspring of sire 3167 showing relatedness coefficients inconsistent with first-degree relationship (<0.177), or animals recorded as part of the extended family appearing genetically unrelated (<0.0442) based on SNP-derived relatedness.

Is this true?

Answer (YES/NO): YES